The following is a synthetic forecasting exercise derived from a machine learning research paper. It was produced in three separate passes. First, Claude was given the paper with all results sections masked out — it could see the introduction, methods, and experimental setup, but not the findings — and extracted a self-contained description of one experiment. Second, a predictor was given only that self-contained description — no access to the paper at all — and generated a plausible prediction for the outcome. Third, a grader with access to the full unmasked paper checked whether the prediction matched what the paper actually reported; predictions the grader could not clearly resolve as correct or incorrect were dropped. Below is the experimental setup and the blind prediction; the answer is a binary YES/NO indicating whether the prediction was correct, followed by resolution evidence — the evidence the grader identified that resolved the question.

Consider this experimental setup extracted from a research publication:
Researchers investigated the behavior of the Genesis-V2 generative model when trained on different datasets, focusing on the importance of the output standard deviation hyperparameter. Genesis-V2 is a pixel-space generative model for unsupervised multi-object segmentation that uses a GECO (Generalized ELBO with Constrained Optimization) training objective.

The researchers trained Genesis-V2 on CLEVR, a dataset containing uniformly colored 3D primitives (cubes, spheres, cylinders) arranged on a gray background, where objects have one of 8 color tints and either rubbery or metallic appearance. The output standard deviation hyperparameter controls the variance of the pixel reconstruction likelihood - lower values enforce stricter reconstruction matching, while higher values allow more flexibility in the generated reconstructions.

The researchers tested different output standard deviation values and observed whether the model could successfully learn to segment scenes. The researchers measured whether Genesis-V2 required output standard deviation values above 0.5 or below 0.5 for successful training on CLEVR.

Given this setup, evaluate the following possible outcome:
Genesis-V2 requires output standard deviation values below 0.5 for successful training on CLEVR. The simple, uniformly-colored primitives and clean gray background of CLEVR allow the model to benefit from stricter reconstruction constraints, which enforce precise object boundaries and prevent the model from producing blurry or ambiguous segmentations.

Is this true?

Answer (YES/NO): NO